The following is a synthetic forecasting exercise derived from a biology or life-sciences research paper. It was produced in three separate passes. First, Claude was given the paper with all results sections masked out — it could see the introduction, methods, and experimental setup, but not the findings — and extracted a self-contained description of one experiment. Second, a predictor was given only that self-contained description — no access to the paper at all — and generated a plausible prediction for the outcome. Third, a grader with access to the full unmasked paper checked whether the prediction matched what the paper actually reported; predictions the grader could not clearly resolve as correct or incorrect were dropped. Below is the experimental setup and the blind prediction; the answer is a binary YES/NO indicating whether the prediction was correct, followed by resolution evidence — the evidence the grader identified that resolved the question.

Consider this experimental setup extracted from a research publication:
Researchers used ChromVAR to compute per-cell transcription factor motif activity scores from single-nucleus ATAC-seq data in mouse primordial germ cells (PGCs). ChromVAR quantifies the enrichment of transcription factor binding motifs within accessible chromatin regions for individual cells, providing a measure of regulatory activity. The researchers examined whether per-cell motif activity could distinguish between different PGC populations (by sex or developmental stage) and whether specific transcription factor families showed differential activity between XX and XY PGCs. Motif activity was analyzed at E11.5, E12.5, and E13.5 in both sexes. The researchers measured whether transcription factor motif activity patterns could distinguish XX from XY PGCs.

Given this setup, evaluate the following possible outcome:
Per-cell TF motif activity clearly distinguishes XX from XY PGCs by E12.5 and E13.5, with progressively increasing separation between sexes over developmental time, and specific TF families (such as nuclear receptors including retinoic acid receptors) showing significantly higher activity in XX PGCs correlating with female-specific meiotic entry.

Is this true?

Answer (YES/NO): YES